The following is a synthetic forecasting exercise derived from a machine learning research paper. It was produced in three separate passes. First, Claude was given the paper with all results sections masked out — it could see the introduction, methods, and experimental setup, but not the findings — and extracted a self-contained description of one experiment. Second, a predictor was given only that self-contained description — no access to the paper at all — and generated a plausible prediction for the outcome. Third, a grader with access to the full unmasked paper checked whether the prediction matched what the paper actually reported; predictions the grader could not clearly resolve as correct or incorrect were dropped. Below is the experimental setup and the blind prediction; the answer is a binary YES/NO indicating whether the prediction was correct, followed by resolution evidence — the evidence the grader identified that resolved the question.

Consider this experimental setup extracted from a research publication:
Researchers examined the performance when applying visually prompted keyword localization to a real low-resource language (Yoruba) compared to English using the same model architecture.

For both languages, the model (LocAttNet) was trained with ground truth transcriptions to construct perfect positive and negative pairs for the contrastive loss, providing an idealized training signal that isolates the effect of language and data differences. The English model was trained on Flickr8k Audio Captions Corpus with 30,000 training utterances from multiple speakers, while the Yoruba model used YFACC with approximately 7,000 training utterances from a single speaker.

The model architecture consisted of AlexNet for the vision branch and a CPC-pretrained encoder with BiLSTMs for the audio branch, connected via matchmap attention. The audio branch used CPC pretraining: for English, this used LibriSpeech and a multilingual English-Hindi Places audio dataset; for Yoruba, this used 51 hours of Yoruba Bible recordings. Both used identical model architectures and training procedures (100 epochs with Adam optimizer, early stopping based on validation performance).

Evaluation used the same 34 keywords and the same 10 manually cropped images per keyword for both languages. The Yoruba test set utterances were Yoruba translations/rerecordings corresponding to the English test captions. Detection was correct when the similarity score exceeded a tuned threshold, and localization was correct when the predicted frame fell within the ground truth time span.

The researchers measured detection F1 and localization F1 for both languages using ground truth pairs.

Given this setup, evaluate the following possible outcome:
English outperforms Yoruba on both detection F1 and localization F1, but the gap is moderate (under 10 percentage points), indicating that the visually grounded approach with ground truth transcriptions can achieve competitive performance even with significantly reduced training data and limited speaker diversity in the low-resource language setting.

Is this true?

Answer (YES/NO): YES